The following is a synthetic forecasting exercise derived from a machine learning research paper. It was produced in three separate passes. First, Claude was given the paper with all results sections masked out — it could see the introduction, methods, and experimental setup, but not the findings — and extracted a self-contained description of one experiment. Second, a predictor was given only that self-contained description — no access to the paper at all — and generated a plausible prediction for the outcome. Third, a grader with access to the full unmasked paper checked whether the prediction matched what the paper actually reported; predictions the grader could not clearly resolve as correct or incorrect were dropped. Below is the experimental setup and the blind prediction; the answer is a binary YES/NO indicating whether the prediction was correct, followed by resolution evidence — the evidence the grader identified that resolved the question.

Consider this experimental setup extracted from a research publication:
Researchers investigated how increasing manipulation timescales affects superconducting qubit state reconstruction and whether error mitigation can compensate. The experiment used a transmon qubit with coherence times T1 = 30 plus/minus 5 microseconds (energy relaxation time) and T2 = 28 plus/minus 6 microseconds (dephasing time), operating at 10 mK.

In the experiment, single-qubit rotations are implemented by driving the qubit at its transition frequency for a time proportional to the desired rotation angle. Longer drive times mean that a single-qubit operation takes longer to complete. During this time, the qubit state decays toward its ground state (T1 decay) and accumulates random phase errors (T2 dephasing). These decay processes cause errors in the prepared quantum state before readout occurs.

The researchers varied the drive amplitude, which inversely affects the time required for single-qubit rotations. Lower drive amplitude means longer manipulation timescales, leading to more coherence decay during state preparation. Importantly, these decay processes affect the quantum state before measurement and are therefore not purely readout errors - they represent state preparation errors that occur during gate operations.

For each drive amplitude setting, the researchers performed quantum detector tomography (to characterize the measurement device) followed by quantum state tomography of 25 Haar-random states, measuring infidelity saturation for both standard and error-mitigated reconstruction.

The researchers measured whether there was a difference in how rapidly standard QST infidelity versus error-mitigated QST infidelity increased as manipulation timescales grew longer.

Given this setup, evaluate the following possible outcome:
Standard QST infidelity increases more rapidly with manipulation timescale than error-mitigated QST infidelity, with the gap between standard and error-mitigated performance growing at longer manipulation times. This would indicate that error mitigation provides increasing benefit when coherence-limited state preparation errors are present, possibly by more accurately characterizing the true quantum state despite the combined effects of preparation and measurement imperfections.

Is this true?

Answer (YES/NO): NO